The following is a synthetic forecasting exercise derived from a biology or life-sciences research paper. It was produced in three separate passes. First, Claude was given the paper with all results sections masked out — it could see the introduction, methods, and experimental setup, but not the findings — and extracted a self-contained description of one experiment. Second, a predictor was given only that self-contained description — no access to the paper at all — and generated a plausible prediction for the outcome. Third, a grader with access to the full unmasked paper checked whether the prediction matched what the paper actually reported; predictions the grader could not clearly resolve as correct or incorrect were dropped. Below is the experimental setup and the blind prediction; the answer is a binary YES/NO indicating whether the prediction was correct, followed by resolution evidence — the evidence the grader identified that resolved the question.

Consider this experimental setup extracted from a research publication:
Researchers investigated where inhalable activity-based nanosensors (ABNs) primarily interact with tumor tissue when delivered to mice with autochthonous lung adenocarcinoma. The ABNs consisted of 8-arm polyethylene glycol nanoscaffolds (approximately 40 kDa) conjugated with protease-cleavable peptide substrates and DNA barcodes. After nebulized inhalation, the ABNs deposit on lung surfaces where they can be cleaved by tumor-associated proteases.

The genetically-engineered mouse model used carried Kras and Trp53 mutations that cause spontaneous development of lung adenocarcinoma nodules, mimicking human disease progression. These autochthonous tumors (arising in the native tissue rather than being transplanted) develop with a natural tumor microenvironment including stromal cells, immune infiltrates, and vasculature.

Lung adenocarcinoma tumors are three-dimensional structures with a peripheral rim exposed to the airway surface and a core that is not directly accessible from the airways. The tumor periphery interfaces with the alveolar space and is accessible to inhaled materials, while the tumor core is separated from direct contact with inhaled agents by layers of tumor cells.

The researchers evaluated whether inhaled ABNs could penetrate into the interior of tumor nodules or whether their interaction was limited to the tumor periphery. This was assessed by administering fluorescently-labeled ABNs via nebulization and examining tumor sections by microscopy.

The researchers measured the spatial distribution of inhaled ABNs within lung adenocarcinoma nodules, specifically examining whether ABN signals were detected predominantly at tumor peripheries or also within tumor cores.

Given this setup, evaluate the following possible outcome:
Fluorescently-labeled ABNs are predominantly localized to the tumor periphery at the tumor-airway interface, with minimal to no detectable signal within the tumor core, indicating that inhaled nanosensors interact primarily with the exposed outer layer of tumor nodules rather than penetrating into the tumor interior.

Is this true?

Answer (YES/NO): YES